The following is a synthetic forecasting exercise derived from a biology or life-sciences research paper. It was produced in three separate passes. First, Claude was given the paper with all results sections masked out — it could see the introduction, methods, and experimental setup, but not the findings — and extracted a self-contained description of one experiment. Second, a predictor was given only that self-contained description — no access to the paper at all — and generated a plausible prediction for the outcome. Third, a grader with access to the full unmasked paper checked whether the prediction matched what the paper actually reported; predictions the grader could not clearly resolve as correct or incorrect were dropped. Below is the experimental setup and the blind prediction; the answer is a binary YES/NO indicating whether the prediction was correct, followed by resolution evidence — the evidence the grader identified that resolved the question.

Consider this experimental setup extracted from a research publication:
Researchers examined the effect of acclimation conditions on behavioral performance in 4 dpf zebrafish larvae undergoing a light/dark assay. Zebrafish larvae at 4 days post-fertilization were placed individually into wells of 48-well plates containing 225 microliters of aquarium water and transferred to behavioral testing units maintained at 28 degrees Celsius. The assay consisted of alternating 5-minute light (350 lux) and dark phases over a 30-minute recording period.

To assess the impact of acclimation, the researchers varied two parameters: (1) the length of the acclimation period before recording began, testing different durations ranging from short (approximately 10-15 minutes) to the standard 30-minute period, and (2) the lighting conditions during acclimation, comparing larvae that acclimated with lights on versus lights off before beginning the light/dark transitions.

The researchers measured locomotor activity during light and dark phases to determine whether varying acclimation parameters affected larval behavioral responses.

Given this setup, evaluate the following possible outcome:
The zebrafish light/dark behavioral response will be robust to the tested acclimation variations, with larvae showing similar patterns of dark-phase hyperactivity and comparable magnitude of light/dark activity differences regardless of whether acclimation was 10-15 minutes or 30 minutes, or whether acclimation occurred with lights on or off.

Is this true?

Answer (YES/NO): YES